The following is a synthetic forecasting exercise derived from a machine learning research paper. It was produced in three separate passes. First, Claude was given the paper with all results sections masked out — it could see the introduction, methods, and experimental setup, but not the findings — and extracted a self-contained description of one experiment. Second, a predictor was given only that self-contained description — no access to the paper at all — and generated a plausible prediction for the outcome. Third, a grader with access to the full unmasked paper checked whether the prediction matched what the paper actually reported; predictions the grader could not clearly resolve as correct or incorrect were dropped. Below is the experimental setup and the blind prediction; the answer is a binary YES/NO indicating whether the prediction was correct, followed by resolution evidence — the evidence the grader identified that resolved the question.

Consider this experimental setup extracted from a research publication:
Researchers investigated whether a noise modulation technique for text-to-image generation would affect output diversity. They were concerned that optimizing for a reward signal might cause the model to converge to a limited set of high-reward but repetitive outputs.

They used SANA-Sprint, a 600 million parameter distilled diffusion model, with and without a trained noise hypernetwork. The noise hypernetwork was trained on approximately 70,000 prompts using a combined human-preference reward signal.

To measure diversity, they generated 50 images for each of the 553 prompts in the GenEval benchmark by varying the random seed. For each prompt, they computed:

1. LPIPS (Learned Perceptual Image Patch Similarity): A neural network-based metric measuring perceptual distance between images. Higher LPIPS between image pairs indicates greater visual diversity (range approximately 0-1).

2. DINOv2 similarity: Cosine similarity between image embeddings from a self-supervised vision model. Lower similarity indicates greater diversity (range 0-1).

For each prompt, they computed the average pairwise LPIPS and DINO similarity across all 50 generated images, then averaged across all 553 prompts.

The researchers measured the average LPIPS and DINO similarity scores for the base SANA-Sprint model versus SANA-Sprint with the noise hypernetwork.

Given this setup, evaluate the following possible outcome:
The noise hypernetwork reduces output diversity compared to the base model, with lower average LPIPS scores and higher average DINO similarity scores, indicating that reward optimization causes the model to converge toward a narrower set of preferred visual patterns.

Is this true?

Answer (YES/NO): NO